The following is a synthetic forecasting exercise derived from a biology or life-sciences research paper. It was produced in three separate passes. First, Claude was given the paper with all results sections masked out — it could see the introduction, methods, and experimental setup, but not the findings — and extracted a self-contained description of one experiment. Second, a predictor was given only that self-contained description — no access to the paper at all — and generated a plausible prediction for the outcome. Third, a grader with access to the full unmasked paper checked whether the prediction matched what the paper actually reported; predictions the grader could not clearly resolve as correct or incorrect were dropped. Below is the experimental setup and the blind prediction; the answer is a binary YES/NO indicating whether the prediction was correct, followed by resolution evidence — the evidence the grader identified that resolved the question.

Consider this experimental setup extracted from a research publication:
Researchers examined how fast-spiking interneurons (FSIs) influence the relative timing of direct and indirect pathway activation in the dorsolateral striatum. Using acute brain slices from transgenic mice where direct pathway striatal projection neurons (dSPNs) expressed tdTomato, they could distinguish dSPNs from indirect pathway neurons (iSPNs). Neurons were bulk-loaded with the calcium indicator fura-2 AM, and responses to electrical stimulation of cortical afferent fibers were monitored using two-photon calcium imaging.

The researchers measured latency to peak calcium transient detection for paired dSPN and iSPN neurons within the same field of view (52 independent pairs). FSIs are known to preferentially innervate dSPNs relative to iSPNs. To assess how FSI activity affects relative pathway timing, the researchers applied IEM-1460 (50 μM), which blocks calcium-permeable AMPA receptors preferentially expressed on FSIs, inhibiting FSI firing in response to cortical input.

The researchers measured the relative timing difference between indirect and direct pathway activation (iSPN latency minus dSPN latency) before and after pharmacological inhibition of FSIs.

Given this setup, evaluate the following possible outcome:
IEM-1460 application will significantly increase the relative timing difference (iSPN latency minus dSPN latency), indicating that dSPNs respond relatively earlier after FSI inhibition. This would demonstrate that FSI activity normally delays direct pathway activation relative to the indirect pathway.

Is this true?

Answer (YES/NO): NO